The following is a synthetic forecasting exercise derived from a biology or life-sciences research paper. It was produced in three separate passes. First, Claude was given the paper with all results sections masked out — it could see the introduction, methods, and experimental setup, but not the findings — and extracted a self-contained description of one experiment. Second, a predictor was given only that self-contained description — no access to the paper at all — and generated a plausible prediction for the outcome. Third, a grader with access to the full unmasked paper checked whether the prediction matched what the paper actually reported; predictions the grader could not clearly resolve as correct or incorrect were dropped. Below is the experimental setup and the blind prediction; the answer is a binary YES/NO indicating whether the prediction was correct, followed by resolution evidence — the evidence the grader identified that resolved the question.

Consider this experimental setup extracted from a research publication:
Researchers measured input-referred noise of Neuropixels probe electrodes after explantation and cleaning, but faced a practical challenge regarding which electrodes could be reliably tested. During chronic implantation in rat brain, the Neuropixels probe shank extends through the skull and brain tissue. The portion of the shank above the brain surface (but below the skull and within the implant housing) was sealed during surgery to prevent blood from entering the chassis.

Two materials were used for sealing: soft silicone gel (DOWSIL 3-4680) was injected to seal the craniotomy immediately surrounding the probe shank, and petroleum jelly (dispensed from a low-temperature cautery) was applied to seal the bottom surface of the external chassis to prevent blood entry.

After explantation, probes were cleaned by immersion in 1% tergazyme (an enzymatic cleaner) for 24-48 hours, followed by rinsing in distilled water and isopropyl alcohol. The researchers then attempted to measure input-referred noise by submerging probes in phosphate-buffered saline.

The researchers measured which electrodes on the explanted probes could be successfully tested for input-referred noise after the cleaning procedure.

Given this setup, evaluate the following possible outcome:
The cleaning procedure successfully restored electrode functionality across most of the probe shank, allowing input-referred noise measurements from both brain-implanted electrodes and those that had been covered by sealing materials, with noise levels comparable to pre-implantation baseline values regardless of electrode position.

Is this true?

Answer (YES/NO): NO